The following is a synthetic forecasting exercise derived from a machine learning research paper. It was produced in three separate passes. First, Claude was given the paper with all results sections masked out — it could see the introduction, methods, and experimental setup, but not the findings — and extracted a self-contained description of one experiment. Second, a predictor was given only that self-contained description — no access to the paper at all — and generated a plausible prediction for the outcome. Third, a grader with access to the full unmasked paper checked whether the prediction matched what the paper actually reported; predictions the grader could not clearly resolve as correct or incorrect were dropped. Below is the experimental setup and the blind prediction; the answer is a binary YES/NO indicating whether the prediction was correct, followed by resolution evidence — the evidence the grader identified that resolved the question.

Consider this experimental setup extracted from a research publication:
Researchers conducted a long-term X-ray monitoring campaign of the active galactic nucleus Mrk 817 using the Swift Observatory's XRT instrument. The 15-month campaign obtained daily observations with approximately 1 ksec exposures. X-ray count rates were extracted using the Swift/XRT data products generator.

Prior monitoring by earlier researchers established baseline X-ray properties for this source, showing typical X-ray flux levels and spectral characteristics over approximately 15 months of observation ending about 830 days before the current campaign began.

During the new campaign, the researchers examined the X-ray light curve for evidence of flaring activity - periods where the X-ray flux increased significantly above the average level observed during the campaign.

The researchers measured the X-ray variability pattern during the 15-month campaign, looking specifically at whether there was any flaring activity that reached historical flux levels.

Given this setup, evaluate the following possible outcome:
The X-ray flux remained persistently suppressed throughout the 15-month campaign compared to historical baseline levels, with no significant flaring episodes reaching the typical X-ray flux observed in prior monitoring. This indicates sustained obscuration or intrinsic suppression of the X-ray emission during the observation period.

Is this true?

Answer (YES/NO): NO